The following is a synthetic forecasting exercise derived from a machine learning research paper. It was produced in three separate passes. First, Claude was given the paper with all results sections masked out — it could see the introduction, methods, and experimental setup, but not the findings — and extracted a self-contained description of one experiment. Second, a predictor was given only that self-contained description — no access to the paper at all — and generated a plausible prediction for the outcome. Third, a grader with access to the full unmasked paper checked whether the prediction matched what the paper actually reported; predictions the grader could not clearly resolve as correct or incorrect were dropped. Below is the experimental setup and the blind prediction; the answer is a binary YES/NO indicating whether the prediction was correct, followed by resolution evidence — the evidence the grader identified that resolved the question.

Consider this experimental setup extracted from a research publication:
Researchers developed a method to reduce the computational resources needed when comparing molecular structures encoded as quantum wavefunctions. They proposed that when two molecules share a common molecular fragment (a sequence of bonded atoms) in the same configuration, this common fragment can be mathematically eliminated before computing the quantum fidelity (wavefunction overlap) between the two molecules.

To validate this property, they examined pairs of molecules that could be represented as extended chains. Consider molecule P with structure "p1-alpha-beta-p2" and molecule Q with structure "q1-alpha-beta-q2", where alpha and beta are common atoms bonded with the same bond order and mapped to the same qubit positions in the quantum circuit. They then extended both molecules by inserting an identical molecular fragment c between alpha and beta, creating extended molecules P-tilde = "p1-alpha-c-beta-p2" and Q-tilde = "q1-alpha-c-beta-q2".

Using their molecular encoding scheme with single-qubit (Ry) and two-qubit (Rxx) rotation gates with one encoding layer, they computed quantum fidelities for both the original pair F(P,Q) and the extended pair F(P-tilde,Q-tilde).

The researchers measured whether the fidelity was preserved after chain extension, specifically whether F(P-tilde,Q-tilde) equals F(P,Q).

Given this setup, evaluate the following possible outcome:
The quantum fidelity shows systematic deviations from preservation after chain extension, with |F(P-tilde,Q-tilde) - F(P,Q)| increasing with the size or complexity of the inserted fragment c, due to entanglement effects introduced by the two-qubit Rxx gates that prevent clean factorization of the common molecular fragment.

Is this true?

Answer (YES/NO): NO